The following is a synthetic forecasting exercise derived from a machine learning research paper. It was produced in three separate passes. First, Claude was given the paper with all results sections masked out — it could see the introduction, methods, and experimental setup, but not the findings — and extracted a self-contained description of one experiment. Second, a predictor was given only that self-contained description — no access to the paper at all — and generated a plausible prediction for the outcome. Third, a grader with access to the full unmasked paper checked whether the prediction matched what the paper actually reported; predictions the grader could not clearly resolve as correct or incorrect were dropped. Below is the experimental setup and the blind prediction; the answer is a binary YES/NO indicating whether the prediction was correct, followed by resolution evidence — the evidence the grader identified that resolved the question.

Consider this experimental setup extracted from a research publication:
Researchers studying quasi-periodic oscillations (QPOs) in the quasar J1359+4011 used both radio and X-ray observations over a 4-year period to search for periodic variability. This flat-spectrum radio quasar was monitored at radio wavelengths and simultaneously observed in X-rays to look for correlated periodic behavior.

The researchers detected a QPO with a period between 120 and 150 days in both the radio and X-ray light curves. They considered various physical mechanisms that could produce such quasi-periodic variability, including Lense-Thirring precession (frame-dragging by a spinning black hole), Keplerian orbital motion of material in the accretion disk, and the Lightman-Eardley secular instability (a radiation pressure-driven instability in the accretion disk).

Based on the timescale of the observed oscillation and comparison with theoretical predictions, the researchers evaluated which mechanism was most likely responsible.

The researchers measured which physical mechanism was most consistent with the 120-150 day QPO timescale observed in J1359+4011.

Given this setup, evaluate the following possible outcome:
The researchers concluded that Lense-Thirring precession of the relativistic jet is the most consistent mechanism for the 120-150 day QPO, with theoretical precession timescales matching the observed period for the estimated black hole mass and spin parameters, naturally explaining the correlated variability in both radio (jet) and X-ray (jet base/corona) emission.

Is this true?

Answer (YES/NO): NO